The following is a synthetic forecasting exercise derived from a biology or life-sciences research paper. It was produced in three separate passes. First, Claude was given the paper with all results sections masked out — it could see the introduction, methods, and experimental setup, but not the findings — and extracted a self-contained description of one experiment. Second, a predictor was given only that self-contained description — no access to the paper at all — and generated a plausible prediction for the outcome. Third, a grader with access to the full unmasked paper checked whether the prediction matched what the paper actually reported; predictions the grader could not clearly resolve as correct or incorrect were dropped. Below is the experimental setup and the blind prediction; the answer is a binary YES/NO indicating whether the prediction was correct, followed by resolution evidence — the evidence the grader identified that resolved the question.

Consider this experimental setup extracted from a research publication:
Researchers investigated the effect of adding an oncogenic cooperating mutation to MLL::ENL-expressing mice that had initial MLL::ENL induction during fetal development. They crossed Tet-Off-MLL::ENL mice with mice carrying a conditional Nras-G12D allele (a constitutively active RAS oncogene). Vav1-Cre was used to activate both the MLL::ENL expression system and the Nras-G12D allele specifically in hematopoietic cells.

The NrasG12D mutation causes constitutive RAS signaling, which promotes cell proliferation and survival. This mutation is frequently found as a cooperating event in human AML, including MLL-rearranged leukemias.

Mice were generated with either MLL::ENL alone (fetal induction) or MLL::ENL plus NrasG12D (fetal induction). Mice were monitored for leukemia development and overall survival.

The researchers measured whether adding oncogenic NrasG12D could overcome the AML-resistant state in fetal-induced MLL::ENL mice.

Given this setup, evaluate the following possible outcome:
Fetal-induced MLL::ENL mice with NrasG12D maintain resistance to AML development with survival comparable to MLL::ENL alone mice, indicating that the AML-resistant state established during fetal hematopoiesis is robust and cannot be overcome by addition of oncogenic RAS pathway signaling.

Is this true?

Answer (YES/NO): NO